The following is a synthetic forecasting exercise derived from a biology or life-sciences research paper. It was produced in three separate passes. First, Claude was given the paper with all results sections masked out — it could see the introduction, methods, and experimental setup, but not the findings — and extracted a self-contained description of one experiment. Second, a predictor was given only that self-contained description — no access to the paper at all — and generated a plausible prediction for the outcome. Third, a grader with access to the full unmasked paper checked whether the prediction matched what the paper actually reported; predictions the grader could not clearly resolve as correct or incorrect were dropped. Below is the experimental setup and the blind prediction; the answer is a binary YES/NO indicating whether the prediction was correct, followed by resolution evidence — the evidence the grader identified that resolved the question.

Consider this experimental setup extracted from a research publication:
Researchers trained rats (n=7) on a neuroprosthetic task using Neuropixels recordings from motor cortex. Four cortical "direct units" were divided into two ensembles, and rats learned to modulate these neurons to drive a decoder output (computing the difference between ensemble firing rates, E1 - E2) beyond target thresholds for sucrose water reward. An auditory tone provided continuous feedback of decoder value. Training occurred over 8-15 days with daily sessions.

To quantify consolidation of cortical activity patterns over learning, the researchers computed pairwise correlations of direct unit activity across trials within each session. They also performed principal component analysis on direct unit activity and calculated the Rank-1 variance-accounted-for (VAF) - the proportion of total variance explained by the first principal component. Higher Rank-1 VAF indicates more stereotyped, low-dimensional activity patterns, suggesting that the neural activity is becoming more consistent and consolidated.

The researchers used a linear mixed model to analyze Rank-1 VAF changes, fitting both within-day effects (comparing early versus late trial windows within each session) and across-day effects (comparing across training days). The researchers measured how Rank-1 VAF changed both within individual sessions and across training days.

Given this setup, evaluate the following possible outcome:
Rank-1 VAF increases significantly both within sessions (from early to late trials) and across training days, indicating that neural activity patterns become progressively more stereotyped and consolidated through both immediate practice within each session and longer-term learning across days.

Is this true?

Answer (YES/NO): YES